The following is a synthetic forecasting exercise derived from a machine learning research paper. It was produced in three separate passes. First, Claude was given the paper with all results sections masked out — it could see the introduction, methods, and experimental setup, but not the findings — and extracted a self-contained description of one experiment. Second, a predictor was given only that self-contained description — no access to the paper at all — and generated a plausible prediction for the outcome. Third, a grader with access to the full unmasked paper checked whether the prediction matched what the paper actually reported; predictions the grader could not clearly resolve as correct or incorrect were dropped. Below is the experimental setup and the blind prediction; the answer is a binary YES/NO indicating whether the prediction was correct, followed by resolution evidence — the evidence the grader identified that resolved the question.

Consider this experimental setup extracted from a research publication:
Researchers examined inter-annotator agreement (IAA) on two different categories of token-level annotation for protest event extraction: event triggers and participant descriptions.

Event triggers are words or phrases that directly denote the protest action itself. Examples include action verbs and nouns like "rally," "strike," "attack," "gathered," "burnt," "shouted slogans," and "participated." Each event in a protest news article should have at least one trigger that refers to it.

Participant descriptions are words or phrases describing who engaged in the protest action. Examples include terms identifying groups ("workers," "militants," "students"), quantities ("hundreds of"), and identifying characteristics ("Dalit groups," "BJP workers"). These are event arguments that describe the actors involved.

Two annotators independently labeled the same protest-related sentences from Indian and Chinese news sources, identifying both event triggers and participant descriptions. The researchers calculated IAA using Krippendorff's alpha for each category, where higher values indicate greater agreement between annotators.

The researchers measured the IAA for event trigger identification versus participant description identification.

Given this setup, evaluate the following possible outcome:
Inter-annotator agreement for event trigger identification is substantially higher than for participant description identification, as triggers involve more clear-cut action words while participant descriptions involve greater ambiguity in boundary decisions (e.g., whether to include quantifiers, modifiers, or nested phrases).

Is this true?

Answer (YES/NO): YES